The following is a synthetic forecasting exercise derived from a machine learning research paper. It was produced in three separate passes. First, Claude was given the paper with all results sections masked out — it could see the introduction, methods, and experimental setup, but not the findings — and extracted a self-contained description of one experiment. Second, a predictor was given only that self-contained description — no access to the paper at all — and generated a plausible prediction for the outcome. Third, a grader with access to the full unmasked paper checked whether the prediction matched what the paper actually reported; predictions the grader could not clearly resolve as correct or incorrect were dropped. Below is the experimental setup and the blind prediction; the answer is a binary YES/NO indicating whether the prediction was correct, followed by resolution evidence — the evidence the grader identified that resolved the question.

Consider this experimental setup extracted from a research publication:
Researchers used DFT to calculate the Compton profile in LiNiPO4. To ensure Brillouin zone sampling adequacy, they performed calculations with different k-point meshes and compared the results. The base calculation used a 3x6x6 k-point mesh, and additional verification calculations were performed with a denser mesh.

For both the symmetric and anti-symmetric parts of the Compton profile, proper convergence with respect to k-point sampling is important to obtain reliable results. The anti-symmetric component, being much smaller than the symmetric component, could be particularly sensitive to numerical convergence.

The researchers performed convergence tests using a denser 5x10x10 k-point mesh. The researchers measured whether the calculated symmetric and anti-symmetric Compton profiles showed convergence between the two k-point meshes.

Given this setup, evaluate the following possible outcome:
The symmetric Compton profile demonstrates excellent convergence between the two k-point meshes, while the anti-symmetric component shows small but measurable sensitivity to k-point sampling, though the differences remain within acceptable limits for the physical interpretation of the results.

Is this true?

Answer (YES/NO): NO